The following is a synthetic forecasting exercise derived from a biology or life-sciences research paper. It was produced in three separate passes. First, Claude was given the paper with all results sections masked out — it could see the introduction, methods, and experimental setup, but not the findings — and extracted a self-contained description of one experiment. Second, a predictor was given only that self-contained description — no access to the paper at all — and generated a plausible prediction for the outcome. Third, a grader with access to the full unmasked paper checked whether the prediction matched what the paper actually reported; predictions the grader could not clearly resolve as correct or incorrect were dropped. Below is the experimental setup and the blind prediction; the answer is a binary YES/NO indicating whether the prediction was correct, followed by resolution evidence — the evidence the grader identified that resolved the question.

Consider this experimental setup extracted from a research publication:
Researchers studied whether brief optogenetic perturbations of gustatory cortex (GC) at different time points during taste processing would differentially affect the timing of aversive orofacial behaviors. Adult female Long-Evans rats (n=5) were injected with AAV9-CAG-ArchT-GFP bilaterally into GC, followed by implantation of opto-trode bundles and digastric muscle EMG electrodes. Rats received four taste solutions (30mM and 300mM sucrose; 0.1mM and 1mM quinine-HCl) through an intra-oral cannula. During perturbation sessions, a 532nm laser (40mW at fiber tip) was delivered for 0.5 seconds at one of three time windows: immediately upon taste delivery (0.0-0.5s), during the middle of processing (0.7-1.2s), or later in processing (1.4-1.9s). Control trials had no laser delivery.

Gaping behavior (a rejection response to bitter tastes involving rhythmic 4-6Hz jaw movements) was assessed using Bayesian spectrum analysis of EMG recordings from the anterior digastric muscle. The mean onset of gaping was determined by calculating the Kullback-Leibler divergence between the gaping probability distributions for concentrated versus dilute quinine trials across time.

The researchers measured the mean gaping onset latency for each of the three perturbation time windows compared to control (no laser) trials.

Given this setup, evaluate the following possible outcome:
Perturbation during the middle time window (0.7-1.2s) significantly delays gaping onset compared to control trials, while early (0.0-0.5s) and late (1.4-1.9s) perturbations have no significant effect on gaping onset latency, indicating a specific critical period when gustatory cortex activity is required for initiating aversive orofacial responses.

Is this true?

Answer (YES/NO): NO